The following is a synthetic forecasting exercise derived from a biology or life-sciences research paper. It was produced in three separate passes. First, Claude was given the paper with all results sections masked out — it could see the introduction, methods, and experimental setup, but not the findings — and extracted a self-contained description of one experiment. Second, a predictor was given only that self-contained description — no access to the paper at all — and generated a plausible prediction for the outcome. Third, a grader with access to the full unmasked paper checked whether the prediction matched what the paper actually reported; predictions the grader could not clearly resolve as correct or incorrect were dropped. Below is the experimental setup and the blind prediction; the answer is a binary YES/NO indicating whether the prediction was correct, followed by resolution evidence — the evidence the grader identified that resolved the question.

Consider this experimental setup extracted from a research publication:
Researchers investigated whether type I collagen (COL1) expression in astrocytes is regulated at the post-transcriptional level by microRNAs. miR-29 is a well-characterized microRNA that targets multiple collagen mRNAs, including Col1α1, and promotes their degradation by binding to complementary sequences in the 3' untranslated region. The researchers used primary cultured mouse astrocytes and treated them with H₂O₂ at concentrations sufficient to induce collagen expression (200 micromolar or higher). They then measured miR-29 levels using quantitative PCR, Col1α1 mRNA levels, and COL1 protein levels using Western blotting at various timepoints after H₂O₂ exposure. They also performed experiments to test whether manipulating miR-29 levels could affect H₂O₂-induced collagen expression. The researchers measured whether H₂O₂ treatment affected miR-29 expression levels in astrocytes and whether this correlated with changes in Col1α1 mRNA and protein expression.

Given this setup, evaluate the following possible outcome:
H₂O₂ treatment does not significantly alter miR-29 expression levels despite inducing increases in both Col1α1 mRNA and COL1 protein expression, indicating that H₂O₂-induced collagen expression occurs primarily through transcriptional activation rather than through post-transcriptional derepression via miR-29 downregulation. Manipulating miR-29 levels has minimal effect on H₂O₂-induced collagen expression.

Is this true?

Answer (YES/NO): NO